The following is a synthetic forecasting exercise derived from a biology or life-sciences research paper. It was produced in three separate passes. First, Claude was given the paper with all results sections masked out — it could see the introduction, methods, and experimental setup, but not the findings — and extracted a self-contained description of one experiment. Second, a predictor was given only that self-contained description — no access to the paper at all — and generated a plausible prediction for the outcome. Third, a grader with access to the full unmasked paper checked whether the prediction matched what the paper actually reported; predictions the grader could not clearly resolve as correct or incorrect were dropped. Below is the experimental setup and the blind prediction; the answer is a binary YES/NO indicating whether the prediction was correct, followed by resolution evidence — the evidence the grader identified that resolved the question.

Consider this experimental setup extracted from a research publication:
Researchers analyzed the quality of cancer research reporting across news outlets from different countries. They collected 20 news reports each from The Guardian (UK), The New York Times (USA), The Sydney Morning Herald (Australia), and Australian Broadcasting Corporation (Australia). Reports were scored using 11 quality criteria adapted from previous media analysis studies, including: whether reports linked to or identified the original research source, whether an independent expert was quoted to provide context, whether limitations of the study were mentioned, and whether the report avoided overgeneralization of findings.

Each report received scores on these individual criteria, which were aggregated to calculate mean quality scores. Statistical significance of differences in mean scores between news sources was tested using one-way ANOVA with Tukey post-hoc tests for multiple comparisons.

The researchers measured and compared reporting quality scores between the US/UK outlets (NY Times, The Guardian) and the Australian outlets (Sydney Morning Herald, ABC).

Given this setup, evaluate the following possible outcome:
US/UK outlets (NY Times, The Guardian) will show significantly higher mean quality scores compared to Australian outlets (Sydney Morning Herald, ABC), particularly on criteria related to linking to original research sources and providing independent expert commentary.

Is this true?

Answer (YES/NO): YES